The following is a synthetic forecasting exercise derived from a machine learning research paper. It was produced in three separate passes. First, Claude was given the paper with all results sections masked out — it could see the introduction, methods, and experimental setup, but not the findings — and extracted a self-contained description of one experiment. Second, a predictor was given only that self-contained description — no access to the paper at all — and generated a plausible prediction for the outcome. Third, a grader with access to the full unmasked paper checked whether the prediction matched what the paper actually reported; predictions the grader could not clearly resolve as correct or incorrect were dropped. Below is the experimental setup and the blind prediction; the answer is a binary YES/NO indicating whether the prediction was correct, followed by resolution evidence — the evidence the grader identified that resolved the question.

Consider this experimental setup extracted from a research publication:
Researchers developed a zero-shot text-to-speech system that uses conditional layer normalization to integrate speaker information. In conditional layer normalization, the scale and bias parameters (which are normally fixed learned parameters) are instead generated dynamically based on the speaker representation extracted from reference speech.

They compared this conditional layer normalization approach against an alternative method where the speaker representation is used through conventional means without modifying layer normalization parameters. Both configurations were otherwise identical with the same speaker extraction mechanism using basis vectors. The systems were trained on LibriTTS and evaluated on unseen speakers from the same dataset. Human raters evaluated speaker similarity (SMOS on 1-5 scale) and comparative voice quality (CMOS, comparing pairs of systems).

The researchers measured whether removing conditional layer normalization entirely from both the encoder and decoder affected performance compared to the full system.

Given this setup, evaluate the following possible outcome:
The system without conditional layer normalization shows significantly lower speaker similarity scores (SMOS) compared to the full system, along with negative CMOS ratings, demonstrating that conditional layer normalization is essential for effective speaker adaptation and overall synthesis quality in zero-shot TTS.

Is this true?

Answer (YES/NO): YES